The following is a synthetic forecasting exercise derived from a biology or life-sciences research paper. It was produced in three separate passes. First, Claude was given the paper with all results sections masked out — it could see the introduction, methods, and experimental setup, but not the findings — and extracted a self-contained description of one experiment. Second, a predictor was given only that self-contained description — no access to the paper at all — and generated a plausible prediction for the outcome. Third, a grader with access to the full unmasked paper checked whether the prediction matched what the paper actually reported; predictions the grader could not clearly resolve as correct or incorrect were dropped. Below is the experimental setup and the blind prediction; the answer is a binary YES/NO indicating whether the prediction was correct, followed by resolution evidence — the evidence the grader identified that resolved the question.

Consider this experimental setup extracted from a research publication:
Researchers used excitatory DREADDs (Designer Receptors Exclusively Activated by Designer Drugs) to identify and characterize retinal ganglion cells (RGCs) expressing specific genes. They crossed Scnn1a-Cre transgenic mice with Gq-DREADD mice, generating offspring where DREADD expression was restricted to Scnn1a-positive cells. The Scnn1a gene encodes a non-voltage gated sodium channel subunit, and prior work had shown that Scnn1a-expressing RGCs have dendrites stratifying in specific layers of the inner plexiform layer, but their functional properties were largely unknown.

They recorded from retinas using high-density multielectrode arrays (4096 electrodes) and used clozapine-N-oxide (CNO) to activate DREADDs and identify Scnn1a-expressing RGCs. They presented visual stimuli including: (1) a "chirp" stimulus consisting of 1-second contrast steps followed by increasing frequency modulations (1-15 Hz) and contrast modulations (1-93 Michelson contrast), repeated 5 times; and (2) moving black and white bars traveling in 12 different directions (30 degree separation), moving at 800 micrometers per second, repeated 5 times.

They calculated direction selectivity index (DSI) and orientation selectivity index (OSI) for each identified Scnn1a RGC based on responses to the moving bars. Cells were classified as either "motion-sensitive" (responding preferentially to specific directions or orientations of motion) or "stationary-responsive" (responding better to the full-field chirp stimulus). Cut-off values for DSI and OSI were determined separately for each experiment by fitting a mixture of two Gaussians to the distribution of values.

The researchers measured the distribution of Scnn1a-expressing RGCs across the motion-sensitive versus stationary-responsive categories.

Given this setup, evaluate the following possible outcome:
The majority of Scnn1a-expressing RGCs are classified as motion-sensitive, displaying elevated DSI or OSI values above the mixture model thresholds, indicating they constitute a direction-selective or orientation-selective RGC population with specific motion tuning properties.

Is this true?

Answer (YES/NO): NO